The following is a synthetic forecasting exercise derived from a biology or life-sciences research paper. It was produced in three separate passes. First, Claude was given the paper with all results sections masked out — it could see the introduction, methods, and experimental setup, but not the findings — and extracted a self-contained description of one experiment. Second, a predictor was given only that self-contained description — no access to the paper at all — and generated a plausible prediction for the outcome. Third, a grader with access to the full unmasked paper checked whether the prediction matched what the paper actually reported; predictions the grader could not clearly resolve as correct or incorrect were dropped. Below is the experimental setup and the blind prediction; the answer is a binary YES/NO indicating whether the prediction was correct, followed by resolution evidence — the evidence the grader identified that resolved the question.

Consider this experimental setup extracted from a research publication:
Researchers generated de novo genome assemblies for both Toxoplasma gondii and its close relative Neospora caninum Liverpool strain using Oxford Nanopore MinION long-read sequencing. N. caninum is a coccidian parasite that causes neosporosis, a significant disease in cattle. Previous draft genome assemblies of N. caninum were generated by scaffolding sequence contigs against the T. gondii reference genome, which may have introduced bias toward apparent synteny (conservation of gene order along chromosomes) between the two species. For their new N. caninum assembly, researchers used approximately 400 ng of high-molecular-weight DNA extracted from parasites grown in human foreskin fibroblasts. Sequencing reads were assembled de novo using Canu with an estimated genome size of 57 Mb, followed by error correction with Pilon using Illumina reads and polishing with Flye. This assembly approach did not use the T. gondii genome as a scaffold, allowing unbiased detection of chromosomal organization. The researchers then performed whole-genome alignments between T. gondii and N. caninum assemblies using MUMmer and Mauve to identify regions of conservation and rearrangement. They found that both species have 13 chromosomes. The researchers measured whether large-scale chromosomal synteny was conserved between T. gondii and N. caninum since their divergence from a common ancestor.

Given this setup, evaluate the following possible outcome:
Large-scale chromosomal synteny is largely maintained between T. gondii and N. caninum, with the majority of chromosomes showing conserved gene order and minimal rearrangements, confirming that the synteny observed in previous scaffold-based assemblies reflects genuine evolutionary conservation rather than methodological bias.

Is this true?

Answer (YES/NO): NO